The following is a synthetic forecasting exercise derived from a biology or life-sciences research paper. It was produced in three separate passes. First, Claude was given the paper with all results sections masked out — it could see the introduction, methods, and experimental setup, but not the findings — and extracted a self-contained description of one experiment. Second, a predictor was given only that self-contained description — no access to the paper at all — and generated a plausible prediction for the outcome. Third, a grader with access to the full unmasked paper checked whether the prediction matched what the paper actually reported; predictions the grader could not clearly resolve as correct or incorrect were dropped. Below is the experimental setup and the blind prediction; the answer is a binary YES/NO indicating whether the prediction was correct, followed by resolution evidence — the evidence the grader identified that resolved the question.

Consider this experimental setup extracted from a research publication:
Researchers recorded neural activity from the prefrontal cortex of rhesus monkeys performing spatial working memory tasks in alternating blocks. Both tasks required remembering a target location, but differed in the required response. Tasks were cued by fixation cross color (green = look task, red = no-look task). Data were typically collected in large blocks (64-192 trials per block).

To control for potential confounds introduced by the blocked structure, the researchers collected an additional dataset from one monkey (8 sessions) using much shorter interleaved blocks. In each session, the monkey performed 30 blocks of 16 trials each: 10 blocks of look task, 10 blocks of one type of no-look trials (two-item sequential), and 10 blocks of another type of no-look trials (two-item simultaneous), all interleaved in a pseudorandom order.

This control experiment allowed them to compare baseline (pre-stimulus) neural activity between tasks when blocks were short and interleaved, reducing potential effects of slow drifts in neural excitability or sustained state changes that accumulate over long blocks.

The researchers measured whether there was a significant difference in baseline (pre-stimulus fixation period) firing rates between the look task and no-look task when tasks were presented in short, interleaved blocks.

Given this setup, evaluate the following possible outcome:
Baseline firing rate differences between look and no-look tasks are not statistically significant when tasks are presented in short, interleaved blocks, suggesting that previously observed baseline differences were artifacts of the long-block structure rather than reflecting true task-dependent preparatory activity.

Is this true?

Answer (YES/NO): NO